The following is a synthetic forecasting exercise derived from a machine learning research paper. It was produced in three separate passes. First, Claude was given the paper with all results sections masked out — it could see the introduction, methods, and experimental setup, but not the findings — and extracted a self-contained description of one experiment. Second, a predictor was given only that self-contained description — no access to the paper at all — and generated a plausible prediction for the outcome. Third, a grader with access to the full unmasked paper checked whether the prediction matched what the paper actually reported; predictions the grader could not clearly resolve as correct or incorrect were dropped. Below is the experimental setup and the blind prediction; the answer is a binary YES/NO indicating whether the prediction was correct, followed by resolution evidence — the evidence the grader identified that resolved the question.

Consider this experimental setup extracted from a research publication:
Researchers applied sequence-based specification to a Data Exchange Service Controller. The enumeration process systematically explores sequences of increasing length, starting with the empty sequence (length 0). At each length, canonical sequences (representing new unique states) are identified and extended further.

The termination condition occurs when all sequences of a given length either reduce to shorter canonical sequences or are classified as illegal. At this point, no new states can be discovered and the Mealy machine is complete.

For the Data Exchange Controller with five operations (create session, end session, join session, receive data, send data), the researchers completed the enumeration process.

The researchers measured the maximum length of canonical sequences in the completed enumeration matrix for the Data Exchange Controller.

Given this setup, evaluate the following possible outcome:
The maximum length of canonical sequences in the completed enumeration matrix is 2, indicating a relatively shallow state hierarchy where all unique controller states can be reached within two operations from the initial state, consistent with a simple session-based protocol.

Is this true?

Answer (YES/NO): NO